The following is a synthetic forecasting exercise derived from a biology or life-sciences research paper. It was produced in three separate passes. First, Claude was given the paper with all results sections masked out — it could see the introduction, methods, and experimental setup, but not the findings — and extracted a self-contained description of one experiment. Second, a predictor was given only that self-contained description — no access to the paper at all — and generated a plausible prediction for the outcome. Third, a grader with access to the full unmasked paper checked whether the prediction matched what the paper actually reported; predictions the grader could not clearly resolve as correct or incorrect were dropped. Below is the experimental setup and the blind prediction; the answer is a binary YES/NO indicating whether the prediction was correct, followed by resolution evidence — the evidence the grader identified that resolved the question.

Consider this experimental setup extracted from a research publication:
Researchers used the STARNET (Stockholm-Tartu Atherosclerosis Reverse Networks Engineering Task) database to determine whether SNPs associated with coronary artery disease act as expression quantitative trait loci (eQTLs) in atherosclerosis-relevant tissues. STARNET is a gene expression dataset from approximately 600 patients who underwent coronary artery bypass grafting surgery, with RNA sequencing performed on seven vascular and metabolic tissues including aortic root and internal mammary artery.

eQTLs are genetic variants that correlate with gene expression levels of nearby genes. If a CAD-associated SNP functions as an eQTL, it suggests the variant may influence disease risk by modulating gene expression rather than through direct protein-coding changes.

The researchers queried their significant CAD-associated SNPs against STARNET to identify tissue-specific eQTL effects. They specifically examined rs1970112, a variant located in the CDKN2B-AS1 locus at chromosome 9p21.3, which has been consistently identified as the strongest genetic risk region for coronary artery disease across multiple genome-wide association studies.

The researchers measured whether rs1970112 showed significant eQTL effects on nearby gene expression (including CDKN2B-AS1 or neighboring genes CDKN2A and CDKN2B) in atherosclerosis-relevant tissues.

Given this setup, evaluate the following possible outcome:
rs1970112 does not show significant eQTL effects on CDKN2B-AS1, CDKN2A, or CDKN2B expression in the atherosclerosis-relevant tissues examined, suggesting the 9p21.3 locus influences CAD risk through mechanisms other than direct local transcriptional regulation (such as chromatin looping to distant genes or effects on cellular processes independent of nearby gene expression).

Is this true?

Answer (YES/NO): NO